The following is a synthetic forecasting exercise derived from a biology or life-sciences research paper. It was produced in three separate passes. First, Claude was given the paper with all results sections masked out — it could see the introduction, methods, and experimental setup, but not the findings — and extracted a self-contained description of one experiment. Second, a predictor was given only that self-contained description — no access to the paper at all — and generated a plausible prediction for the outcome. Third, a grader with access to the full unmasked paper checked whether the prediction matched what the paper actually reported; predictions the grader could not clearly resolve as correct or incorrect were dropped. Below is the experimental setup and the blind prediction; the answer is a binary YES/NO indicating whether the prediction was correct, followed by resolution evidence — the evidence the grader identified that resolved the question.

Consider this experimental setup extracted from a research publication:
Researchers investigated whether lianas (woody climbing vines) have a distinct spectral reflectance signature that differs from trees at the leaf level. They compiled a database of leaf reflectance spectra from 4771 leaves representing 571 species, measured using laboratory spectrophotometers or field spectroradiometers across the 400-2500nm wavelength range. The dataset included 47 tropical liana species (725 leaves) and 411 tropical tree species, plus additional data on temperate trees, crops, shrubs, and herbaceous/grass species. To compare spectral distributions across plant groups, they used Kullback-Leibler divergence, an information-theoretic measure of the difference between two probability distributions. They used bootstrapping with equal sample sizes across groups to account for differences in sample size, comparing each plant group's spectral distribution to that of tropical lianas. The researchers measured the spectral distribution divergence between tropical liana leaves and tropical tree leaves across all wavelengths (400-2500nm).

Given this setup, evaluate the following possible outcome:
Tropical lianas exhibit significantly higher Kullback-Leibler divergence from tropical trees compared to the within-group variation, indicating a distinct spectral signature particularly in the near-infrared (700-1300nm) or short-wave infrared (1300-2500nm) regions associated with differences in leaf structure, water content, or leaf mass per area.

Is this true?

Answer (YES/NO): NO